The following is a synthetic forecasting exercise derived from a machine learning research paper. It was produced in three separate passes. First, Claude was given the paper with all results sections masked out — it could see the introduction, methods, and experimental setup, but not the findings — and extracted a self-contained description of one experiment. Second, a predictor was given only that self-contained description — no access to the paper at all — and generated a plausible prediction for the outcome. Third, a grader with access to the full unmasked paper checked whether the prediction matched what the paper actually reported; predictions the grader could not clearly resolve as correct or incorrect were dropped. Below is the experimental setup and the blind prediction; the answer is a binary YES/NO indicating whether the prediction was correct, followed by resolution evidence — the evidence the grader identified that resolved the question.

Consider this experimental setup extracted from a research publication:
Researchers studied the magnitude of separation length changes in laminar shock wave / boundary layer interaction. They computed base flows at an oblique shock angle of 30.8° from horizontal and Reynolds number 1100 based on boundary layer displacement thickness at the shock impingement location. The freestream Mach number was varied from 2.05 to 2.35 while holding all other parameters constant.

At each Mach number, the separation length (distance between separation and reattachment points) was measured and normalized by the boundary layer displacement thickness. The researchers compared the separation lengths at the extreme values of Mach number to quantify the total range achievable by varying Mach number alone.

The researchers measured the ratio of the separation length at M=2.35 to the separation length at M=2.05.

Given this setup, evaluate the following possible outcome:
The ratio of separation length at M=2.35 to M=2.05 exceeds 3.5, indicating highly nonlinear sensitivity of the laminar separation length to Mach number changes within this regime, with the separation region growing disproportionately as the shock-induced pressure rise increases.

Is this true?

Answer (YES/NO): YES